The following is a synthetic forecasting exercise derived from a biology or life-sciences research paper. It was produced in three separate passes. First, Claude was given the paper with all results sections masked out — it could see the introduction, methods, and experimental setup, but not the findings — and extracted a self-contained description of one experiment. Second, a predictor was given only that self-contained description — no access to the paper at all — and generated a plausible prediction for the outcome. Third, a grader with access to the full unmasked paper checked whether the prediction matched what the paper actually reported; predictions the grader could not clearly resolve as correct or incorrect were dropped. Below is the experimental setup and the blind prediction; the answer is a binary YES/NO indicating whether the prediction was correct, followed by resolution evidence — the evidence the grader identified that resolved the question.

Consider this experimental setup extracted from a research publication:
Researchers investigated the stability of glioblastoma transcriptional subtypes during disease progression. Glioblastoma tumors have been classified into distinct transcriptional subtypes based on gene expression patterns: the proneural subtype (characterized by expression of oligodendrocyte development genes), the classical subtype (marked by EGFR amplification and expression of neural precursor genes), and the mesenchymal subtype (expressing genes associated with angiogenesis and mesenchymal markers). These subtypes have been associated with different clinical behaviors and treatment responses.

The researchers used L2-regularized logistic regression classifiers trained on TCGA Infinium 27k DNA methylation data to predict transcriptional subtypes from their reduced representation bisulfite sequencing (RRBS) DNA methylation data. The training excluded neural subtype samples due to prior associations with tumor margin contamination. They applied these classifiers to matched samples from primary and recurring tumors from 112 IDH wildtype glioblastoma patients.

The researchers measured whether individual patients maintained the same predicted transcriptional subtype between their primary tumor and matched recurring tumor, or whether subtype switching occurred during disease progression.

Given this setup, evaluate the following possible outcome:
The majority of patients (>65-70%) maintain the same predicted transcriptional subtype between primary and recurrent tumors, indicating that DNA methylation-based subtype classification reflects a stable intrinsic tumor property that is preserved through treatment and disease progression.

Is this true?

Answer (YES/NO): NO